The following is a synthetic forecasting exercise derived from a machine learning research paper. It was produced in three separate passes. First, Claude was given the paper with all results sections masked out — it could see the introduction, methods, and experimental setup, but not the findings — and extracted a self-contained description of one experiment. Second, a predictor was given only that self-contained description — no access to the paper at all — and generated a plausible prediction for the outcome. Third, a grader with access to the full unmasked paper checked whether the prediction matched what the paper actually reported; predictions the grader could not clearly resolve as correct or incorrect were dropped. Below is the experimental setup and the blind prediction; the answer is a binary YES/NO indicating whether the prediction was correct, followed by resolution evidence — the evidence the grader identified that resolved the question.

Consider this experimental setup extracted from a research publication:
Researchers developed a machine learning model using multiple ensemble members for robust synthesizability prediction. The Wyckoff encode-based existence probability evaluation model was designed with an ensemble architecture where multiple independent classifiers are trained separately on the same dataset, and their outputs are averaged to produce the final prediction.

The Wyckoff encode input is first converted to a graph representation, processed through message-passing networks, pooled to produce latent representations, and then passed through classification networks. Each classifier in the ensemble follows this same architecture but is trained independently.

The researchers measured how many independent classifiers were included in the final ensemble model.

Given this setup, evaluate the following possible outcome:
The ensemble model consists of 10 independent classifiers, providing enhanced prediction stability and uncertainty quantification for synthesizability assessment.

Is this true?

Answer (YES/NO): NO